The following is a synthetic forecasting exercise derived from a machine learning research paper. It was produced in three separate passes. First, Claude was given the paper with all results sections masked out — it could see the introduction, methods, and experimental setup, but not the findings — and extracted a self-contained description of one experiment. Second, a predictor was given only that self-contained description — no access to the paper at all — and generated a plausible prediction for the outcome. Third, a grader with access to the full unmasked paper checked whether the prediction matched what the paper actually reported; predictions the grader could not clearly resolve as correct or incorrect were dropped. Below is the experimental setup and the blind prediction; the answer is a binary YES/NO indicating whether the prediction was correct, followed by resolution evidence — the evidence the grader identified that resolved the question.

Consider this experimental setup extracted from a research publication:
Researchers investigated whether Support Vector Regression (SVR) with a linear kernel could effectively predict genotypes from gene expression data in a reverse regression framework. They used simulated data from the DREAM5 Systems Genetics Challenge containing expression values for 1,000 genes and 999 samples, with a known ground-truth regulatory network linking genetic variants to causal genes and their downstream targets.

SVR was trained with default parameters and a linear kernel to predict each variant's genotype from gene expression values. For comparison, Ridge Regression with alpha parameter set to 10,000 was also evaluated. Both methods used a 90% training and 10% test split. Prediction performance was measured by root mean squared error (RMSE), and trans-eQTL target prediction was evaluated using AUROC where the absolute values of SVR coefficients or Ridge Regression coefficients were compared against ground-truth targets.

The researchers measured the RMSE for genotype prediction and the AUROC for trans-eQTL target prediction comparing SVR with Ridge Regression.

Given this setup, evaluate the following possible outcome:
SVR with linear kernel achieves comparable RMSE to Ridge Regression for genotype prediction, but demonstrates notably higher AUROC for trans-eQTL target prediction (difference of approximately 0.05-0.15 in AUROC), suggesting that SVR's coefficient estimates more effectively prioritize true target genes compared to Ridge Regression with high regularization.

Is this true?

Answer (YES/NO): NO